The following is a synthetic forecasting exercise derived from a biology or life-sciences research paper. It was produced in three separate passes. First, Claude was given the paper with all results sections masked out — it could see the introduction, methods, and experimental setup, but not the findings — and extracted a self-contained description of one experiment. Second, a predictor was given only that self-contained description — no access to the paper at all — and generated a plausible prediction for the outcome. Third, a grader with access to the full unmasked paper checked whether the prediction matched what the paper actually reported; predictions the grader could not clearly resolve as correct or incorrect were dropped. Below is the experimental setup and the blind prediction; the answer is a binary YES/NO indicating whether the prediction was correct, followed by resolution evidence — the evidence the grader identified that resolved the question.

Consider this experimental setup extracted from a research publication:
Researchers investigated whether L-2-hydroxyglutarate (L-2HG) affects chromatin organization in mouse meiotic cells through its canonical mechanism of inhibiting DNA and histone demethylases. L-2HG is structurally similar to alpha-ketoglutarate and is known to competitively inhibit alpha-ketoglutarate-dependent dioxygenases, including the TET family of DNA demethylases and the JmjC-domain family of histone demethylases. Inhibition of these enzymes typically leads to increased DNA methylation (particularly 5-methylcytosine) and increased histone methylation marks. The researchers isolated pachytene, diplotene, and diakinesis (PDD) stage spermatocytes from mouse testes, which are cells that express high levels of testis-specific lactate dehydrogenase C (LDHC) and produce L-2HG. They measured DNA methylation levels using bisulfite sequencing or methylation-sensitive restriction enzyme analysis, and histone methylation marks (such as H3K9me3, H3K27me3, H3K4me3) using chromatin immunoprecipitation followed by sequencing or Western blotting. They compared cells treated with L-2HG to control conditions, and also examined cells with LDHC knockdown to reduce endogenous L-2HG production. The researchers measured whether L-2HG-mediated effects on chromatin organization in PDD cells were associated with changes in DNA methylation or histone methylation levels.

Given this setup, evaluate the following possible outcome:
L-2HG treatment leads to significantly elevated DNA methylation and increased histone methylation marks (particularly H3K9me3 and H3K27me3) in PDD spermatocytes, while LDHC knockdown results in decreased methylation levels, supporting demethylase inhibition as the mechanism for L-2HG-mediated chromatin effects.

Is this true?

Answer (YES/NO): NO